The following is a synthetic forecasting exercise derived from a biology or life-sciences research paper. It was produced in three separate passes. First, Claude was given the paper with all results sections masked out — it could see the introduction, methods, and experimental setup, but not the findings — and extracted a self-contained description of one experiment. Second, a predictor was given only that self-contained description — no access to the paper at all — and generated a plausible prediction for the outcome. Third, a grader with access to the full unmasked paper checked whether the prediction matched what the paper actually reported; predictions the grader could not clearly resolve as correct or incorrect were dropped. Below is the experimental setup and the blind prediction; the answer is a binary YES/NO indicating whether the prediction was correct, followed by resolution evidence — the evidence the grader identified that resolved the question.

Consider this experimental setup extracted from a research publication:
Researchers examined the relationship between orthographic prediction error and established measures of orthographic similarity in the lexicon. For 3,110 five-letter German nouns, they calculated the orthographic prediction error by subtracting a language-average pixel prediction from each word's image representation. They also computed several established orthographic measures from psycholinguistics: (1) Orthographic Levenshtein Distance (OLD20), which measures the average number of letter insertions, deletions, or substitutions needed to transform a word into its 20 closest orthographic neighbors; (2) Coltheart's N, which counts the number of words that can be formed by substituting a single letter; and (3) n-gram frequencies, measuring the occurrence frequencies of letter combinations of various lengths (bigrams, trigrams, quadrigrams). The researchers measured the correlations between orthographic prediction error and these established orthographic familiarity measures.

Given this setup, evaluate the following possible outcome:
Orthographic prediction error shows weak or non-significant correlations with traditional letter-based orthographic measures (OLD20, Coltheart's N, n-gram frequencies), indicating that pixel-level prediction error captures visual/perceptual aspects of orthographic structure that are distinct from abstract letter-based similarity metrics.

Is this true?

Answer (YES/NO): NO